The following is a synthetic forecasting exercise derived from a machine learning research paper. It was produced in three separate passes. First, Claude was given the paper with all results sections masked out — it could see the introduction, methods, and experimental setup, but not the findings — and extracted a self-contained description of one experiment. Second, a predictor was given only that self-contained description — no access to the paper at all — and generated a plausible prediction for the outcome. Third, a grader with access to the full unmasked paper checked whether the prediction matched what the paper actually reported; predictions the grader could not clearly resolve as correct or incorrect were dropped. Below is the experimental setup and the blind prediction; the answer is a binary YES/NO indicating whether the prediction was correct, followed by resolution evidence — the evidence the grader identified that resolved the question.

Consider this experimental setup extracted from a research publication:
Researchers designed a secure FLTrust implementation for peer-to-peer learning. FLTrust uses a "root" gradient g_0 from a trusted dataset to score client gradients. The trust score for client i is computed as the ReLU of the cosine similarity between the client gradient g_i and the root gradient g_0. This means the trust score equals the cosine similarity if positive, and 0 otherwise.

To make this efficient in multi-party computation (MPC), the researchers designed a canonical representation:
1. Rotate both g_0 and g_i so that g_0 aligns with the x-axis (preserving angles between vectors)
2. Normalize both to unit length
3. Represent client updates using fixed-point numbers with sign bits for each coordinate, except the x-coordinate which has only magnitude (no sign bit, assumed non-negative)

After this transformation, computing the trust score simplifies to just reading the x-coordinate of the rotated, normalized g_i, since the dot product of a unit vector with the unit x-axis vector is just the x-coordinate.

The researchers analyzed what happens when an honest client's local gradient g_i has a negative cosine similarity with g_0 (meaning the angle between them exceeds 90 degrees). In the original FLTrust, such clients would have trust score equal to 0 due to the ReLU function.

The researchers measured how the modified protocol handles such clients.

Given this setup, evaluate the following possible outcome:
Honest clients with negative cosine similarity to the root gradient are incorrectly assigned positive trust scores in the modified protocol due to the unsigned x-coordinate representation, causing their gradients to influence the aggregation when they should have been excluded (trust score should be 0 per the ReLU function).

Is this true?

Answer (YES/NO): NO